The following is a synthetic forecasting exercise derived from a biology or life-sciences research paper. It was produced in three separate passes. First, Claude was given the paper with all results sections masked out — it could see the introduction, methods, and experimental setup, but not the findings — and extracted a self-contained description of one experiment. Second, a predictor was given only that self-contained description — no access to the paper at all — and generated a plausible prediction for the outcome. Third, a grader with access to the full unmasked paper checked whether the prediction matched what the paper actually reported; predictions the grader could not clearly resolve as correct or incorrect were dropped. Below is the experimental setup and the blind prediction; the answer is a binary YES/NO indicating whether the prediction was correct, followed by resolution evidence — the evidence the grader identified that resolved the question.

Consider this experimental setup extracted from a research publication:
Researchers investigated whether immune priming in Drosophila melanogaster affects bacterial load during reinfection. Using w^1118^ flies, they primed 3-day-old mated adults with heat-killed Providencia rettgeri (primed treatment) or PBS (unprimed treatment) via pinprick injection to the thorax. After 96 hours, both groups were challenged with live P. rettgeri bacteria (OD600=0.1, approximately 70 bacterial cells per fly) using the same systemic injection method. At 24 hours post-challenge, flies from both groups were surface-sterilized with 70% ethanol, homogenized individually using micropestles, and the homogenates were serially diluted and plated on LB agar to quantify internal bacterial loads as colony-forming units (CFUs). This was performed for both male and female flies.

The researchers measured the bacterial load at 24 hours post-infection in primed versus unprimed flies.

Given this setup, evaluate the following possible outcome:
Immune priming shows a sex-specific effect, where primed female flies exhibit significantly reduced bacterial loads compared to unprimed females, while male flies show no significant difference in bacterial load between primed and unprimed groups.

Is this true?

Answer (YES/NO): NO